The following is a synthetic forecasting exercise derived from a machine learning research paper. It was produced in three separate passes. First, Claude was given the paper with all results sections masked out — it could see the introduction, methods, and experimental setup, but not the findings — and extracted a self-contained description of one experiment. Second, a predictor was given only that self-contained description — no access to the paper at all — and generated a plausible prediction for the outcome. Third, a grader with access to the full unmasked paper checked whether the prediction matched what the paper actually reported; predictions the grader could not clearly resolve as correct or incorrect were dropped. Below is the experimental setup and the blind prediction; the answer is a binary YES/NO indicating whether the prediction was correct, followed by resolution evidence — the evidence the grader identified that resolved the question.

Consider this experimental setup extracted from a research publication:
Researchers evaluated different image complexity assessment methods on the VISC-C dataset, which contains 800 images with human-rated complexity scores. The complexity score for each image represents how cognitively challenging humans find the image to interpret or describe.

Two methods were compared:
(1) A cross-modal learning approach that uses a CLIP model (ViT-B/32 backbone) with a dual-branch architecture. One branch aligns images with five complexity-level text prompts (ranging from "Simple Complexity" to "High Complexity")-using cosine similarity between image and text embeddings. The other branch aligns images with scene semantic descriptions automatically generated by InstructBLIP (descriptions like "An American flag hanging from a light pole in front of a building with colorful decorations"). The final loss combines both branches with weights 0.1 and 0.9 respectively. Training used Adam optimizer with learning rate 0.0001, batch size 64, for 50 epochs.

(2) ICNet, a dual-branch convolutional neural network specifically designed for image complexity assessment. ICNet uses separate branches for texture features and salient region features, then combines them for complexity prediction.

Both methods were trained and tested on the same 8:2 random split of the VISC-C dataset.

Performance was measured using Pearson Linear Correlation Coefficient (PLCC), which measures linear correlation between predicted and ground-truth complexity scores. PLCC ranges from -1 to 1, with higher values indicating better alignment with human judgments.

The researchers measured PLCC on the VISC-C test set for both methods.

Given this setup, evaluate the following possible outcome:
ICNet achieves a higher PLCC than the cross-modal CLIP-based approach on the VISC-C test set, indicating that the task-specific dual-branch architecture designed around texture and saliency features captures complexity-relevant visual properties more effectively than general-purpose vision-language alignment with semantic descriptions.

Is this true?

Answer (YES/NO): YES